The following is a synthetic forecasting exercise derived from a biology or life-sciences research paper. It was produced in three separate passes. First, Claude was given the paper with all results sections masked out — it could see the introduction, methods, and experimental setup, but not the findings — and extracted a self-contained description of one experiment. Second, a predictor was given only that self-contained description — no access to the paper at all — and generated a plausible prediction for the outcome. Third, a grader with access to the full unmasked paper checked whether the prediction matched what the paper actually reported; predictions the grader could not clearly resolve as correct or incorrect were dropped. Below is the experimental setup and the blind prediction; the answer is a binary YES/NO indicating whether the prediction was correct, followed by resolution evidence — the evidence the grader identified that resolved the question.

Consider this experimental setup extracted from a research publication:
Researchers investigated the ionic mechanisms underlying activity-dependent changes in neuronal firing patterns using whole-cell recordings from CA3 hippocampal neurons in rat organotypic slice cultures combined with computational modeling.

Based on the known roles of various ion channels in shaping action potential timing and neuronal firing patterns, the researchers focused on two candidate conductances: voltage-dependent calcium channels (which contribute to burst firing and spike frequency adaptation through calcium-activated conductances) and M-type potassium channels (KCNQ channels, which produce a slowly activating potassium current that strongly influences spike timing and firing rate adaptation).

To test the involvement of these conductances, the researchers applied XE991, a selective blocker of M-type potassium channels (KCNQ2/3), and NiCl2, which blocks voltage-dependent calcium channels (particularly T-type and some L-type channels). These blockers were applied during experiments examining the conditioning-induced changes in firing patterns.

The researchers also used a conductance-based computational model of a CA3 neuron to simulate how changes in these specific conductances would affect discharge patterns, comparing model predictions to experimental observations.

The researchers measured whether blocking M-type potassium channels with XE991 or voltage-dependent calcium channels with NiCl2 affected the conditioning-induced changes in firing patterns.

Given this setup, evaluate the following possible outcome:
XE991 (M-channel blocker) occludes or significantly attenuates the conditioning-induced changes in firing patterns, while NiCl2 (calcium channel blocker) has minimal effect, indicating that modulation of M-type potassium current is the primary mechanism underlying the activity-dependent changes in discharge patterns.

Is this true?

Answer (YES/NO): NO